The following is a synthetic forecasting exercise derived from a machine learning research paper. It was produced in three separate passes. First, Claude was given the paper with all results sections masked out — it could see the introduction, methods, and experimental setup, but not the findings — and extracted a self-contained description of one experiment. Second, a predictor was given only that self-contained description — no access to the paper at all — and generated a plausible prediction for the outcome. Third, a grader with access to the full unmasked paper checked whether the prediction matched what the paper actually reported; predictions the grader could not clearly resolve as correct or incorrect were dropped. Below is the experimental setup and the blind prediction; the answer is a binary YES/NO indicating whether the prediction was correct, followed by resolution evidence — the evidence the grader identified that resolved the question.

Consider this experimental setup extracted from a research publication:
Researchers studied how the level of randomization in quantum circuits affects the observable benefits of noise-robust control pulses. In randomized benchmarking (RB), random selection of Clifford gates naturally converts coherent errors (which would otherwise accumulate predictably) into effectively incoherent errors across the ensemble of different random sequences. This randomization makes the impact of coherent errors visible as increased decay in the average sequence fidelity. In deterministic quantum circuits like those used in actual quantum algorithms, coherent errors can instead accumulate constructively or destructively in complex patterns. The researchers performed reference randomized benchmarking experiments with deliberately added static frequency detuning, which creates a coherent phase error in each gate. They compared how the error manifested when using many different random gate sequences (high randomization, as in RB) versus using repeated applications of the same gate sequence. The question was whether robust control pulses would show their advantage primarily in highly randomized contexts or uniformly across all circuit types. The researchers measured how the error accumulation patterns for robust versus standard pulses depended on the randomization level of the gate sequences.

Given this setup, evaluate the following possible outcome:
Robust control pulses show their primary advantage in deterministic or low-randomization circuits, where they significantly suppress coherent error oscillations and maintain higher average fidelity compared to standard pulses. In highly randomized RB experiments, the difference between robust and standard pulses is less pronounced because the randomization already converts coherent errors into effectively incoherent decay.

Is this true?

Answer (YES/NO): NO